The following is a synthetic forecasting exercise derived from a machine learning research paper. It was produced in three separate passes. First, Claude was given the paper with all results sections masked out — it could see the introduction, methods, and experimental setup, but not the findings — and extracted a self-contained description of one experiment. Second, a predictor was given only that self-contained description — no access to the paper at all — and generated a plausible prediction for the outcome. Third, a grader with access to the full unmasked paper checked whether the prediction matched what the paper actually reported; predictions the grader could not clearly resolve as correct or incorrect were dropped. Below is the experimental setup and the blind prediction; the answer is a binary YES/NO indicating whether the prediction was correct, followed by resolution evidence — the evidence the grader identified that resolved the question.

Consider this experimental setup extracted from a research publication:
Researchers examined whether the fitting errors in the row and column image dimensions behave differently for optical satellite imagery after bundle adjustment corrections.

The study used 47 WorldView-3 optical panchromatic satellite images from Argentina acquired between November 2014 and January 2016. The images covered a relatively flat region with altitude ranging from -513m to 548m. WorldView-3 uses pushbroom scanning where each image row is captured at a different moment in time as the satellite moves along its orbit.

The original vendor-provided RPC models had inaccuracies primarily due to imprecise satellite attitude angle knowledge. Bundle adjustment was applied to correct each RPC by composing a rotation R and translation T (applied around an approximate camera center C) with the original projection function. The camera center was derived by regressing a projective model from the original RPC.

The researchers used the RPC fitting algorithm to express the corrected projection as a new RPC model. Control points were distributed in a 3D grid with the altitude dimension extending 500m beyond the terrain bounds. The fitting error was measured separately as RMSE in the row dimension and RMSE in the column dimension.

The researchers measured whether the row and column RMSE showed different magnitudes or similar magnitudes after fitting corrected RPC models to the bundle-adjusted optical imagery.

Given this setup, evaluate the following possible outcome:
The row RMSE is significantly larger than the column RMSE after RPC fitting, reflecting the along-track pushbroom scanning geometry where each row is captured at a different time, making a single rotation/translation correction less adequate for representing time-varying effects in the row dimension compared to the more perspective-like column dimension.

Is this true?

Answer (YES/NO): NO